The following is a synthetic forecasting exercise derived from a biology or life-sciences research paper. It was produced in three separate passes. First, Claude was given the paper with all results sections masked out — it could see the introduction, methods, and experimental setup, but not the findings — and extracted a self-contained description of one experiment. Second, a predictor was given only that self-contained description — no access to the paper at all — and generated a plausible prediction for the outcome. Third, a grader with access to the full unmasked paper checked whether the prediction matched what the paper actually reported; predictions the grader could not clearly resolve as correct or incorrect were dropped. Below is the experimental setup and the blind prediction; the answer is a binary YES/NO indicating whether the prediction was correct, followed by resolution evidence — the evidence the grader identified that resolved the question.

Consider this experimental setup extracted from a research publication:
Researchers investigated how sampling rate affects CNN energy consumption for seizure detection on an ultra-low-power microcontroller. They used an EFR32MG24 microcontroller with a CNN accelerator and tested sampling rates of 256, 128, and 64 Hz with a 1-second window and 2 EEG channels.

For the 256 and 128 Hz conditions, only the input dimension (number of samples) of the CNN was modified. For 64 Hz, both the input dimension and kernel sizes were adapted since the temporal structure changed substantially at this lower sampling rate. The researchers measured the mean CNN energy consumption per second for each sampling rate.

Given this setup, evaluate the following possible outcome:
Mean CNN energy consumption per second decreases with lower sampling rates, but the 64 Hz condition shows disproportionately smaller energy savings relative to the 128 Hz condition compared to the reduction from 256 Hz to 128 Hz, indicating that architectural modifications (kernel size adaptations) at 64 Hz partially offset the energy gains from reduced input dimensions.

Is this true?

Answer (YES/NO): NO